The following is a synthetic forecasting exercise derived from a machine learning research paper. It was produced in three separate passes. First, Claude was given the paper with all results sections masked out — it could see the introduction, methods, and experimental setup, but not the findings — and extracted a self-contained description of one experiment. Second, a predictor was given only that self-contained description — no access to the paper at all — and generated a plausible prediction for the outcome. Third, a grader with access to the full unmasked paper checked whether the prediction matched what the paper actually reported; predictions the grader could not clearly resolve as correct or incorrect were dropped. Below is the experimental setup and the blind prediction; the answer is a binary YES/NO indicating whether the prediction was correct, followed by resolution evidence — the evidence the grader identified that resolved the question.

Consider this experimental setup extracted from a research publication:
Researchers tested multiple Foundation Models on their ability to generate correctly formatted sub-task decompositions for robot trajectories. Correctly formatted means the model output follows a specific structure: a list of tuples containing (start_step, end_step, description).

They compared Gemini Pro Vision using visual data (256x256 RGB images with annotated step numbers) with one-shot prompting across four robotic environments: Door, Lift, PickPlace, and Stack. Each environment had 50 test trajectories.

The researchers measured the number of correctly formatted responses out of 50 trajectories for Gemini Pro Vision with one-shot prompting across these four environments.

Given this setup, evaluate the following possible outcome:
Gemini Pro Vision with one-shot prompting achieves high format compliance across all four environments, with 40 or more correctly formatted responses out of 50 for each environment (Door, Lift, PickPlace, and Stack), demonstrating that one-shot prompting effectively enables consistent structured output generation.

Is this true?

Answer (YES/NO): NO